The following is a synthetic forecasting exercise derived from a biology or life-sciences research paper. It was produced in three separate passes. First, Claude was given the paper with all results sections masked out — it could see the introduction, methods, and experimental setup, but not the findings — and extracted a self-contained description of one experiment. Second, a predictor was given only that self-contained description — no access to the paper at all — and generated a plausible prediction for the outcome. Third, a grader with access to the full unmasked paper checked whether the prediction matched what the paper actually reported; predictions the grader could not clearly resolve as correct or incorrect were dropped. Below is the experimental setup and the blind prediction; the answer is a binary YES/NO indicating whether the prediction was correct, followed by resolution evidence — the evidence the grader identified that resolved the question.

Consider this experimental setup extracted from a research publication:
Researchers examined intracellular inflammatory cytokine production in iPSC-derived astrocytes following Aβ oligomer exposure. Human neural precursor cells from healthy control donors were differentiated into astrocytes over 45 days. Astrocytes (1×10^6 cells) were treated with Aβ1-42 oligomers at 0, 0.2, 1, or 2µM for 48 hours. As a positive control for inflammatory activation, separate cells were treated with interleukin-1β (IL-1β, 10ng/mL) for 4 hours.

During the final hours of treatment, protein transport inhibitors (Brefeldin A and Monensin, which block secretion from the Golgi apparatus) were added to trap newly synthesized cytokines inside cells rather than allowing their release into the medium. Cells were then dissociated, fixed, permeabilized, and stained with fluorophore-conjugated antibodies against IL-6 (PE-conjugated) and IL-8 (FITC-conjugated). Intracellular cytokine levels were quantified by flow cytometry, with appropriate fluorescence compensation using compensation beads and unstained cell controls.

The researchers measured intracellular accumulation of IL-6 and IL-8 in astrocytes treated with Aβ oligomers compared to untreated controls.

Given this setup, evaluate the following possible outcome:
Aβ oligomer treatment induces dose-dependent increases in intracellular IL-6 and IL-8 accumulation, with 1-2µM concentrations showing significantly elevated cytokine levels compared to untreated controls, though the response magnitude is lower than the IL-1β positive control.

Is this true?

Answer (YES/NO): NO